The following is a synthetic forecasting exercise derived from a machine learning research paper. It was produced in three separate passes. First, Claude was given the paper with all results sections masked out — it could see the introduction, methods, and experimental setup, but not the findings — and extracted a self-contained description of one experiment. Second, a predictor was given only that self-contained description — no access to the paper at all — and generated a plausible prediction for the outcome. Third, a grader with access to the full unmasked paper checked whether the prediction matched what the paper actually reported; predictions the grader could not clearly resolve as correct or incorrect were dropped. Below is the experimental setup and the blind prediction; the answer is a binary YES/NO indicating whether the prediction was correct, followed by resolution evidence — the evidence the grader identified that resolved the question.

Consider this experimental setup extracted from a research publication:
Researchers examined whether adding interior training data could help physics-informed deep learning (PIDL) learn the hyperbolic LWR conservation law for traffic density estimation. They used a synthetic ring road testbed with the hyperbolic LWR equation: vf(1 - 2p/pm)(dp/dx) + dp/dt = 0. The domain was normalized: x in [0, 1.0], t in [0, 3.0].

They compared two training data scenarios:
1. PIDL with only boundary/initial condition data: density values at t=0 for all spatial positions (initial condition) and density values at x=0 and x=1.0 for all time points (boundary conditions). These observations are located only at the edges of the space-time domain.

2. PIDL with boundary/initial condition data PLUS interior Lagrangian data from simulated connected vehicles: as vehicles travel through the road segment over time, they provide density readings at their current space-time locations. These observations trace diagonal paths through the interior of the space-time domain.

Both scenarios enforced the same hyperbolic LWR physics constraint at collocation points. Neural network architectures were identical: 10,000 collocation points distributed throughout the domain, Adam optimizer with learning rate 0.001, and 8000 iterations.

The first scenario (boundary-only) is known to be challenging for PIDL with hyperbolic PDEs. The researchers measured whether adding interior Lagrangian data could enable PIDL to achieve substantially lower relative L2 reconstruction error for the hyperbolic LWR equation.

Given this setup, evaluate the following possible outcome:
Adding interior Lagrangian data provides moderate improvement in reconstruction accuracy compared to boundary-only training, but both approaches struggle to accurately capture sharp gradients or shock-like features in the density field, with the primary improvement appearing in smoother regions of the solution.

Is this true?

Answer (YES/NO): NO